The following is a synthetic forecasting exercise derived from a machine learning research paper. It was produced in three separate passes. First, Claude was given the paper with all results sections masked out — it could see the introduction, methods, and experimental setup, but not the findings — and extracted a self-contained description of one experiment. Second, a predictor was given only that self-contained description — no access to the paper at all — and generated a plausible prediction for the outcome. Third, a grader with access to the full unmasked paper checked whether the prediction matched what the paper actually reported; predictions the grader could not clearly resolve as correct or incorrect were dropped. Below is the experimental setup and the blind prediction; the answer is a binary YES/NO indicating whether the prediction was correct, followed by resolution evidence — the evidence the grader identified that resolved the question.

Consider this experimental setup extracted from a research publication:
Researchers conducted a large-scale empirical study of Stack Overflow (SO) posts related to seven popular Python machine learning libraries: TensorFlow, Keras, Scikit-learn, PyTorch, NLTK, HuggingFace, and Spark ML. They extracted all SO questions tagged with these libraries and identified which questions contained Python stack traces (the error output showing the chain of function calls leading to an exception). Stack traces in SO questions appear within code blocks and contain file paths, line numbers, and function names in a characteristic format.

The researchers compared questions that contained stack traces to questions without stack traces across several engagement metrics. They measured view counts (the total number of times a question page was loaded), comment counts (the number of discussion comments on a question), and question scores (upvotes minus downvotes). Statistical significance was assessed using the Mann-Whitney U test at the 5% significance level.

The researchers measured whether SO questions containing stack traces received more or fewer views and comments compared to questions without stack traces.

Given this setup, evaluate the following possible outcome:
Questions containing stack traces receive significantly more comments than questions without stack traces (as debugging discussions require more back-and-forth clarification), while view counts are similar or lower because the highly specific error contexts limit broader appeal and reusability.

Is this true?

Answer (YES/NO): NO